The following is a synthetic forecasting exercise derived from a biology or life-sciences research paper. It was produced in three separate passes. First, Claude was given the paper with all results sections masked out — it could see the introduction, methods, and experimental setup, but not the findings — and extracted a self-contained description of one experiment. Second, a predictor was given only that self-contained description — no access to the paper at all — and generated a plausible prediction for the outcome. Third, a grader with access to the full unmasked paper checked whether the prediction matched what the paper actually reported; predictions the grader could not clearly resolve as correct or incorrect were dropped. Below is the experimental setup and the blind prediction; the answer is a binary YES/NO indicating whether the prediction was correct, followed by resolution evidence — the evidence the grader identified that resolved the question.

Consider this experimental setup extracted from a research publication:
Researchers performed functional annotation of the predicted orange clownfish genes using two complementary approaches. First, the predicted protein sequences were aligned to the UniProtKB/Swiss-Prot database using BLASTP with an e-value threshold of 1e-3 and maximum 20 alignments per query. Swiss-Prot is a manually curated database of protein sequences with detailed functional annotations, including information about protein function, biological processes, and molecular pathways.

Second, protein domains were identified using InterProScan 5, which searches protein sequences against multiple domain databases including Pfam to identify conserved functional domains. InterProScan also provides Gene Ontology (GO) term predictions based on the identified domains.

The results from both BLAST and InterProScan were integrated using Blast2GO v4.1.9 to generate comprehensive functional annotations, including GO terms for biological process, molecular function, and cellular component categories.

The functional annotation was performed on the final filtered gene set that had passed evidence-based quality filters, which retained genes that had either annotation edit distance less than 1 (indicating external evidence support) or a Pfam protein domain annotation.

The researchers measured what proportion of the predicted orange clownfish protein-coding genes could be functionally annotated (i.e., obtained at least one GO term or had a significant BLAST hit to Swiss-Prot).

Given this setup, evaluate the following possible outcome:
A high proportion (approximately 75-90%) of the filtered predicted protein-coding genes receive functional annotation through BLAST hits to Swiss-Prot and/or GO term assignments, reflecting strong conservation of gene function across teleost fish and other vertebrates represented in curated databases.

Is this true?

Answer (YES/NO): YES